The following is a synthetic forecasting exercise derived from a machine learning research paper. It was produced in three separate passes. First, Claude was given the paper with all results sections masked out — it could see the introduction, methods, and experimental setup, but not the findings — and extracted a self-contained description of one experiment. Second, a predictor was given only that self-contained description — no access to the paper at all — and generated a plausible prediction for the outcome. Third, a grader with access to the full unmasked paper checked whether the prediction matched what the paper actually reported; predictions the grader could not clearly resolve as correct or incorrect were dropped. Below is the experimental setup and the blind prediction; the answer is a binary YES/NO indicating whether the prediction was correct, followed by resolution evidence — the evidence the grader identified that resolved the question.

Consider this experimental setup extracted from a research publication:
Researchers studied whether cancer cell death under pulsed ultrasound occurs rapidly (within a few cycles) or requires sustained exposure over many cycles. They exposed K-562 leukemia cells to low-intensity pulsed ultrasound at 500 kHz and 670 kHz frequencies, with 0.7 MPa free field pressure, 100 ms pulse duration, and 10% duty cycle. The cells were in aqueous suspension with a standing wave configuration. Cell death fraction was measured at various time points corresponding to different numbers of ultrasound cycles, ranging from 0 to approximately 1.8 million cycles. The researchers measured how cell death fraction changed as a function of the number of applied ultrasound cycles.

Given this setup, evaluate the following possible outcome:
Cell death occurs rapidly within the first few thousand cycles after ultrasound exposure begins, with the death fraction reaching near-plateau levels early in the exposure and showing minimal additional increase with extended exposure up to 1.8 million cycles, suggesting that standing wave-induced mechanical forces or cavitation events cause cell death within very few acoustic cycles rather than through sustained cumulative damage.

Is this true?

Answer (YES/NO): NO